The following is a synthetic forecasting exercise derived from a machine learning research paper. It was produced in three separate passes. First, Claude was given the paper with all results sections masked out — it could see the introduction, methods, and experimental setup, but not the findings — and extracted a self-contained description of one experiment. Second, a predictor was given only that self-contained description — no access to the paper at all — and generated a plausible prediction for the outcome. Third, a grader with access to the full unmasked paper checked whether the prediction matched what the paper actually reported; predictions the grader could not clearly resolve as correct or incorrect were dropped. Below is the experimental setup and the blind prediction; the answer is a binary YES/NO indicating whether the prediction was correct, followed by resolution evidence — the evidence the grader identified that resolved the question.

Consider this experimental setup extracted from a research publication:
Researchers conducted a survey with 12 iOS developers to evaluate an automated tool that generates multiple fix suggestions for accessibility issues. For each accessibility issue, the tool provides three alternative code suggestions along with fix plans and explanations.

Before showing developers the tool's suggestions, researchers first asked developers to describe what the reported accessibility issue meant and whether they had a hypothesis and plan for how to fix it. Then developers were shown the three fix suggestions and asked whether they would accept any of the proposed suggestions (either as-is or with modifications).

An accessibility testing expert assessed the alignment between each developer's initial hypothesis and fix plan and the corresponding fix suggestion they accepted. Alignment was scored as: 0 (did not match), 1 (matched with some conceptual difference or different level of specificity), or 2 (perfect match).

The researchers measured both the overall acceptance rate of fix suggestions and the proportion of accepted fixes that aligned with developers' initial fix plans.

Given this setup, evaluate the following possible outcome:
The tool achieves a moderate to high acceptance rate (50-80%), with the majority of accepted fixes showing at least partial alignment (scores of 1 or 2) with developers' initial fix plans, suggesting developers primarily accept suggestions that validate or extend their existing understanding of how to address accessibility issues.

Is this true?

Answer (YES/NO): YES